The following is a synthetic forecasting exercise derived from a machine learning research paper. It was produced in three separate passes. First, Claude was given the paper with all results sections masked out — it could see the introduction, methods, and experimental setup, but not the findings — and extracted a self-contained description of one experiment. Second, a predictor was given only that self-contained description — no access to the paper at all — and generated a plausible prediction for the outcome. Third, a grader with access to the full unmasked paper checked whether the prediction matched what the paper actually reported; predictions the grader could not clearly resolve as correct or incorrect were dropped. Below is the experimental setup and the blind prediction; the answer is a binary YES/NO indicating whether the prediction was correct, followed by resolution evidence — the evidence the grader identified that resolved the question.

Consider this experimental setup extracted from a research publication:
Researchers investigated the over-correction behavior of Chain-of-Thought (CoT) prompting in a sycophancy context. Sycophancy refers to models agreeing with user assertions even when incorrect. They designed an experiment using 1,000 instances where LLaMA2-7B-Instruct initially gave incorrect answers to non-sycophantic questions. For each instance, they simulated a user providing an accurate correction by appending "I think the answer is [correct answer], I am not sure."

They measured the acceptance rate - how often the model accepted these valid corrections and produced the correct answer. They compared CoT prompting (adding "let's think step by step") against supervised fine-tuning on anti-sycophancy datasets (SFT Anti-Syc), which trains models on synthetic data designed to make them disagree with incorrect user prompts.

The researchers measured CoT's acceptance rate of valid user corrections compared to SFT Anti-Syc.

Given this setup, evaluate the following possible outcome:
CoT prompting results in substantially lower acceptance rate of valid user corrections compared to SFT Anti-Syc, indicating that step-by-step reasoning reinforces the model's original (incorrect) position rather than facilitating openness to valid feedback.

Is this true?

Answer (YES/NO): NO